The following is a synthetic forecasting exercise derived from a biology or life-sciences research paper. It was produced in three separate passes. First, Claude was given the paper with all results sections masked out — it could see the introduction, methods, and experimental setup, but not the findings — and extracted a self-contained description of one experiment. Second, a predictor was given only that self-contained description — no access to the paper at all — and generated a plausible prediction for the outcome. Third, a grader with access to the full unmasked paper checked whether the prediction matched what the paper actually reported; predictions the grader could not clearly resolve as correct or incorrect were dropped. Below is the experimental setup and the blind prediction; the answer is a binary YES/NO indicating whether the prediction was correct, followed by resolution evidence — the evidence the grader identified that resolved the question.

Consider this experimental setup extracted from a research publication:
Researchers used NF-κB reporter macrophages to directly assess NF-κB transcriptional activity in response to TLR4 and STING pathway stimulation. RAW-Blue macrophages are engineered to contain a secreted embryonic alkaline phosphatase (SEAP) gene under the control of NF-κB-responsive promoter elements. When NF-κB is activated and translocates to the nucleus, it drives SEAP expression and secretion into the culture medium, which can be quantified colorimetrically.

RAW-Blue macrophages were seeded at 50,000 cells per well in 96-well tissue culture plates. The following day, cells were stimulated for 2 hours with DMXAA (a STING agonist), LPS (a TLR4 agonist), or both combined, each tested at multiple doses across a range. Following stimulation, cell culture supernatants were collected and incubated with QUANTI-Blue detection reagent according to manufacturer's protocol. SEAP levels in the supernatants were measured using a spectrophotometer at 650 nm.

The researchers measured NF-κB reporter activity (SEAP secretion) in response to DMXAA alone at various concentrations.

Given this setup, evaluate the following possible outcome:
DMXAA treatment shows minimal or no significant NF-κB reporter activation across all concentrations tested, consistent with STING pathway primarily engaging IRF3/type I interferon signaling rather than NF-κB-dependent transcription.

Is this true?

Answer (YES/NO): YES